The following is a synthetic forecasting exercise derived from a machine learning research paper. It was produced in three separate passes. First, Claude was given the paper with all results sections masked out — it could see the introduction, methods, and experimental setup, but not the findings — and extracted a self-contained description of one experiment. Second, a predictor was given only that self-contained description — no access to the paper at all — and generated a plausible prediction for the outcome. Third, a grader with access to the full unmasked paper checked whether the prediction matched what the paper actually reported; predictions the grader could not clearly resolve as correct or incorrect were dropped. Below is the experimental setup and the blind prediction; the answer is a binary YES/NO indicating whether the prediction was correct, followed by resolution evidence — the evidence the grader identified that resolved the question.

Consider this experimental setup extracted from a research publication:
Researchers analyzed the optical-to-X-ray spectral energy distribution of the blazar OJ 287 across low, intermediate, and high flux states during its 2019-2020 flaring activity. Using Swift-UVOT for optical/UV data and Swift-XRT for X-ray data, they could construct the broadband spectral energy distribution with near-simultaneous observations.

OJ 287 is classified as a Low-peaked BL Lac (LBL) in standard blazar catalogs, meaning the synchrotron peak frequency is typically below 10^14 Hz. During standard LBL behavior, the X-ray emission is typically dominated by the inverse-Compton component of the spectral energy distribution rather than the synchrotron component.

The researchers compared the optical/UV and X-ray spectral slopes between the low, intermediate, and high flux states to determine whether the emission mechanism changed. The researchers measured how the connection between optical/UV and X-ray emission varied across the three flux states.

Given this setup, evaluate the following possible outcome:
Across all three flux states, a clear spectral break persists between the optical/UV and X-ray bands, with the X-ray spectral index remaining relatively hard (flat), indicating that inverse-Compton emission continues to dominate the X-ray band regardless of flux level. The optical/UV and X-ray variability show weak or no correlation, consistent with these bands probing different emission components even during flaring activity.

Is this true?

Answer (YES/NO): NO